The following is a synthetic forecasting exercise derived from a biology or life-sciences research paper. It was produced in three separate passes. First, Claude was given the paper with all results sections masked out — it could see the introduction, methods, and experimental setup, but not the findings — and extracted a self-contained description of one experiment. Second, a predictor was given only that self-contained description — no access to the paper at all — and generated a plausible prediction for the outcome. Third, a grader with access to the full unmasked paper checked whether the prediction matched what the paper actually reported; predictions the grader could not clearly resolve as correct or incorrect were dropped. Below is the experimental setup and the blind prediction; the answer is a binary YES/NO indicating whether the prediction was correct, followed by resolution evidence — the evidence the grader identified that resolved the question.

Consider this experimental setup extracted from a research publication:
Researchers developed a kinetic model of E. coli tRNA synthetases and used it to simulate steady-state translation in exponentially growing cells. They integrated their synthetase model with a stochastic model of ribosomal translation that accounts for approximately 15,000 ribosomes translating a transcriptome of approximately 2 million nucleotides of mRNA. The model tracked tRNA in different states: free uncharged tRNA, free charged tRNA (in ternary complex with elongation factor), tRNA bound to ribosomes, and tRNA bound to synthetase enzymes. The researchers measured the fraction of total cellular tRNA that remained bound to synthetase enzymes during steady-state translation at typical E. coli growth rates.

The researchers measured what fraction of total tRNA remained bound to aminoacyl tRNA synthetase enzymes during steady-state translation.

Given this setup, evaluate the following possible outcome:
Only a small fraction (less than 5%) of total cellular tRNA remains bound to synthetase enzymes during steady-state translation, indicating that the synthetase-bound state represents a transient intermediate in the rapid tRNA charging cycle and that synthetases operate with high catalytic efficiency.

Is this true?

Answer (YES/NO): NO